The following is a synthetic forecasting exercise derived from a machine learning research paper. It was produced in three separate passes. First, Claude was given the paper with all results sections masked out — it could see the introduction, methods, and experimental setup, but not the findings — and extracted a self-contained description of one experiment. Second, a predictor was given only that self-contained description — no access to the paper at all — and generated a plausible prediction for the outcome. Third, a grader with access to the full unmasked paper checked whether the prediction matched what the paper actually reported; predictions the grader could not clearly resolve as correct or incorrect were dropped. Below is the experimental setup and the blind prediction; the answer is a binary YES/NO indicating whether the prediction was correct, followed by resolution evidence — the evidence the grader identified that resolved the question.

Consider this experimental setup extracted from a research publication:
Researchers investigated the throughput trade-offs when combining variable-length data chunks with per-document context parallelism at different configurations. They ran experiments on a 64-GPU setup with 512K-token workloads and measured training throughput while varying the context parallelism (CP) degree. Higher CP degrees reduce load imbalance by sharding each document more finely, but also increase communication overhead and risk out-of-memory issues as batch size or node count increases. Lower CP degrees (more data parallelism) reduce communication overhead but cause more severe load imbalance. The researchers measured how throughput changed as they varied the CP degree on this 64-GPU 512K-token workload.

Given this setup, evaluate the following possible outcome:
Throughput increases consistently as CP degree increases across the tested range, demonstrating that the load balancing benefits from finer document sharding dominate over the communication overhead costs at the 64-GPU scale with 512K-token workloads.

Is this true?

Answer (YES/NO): NO